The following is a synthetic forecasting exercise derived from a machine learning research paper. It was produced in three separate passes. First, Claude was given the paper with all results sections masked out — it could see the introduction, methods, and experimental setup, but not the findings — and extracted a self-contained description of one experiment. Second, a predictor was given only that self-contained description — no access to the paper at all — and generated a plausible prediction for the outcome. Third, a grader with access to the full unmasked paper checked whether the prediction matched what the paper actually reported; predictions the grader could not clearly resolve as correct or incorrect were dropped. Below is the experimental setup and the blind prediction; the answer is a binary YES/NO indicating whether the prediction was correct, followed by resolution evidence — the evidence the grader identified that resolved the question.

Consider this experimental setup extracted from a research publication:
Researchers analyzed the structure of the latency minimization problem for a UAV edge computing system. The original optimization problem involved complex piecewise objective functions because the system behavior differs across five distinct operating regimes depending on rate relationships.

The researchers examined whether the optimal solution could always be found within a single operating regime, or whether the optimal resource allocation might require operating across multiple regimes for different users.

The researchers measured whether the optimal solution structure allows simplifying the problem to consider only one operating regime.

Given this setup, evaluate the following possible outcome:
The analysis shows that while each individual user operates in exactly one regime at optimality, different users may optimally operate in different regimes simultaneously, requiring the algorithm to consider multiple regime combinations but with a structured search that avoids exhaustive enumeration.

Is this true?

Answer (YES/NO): NO